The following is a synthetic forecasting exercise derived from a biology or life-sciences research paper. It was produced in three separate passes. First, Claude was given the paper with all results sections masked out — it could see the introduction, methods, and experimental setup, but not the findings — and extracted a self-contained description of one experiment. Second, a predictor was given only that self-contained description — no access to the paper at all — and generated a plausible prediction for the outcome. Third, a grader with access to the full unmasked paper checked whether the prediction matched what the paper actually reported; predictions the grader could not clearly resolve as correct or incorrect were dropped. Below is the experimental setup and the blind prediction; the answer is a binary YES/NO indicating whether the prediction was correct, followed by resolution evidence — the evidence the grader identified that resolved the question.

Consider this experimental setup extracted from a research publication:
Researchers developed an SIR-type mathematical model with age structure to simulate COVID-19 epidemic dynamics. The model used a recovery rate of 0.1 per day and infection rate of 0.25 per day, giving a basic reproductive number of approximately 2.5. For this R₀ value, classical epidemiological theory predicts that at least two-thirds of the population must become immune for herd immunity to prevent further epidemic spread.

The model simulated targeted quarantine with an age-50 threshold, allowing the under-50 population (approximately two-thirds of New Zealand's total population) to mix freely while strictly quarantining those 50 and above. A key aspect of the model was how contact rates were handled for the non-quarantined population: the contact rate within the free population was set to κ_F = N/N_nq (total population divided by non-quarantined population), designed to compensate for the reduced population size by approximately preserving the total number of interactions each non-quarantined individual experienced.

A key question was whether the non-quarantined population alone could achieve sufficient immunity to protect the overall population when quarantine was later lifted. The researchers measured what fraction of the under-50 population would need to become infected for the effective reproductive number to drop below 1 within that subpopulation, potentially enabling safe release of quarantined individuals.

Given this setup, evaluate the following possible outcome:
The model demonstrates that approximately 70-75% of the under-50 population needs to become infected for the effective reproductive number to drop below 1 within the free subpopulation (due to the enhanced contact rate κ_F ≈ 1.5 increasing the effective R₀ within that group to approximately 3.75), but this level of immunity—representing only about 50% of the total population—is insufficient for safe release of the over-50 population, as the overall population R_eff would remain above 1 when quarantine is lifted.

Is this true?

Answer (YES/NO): NO